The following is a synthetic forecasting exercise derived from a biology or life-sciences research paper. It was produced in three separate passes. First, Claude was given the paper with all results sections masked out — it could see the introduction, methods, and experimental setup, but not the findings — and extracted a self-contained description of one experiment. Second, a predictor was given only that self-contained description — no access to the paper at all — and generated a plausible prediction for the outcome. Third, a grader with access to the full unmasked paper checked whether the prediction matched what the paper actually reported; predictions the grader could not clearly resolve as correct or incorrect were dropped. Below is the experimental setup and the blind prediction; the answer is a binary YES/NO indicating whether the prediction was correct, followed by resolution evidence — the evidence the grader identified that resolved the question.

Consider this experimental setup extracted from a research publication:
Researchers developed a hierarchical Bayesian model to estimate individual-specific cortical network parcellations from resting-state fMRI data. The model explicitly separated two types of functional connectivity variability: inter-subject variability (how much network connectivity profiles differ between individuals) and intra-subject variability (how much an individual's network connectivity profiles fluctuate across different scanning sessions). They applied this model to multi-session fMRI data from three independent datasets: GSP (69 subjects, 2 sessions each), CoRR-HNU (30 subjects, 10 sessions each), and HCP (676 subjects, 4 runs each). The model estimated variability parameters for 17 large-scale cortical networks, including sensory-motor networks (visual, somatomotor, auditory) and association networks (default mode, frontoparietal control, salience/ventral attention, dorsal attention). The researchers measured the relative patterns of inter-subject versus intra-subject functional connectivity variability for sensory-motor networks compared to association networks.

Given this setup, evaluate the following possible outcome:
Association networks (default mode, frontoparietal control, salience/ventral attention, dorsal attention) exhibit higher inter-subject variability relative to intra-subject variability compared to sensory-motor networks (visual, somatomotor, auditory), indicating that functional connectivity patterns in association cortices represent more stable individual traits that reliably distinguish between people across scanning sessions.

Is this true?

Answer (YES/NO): YES